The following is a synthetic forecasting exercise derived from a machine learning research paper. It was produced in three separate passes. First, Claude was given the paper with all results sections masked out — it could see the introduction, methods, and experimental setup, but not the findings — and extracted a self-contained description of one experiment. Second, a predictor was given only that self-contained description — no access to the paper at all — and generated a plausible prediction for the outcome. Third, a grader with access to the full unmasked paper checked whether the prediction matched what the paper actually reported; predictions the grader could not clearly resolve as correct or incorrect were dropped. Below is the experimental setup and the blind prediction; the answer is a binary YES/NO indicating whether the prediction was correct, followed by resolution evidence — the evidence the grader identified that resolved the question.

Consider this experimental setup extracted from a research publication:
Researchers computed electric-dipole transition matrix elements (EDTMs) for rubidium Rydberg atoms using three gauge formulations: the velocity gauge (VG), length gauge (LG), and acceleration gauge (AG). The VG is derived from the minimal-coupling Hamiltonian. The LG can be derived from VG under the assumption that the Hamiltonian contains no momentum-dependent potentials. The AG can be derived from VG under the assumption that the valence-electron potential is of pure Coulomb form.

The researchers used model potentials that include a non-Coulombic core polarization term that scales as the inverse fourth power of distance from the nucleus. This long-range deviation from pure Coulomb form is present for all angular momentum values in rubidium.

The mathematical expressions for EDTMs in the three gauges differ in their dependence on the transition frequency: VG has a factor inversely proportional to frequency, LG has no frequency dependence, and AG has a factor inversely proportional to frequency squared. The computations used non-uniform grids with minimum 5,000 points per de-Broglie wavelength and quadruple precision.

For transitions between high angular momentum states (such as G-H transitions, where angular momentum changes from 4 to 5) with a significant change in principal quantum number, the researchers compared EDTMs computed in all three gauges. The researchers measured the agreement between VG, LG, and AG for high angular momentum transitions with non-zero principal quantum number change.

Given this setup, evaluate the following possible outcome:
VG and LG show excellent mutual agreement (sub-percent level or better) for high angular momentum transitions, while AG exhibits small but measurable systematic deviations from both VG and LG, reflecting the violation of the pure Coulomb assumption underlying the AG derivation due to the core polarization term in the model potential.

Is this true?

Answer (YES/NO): YES